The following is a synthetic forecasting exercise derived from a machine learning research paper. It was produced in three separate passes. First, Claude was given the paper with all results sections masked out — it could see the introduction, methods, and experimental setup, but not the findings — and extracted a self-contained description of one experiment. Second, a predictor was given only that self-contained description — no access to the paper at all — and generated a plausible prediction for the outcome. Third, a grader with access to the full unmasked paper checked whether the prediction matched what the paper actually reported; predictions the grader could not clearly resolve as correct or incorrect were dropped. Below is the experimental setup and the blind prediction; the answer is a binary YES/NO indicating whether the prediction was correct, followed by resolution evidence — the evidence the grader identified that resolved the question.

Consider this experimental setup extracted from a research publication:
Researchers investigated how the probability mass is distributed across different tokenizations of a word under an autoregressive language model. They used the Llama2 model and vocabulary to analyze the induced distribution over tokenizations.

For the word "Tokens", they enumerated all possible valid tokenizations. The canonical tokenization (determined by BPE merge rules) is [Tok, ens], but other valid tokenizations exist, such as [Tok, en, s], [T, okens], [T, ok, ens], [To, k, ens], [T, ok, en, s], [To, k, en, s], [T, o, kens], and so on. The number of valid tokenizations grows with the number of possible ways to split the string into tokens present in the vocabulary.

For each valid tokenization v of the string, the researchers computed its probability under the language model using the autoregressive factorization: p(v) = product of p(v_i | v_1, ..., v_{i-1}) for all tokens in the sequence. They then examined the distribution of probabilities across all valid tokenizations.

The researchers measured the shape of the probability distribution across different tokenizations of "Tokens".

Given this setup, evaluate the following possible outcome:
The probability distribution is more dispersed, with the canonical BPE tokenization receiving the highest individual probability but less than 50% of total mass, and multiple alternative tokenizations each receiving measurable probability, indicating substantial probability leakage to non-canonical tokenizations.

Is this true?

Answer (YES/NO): NO